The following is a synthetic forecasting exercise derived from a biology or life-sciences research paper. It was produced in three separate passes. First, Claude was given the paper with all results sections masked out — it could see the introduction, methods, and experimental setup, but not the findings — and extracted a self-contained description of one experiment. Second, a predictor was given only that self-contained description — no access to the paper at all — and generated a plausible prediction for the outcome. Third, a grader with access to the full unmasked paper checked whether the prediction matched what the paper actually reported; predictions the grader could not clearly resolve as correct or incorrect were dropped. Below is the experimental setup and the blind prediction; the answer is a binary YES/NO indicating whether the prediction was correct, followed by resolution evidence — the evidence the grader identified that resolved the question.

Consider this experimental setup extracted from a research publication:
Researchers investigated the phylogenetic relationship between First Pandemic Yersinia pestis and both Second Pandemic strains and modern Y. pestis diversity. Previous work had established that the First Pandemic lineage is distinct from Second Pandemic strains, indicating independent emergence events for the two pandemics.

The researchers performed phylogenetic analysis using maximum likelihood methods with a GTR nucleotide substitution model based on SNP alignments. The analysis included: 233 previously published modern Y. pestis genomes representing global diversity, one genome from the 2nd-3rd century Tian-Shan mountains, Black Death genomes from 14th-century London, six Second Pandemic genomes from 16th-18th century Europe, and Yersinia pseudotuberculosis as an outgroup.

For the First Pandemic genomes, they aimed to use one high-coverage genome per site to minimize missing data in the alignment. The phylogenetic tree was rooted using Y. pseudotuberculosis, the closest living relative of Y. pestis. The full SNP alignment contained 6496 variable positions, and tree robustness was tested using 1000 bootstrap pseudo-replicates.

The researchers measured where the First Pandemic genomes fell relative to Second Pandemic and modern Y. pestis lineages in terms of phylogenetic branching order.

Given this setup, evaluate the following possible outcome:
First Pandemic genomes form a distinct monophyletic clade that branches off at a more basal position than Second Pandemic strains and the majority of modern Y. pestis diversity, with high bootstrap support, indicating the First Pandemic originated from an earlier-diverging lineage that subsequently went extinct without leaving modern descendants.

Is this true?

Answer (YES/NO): NO